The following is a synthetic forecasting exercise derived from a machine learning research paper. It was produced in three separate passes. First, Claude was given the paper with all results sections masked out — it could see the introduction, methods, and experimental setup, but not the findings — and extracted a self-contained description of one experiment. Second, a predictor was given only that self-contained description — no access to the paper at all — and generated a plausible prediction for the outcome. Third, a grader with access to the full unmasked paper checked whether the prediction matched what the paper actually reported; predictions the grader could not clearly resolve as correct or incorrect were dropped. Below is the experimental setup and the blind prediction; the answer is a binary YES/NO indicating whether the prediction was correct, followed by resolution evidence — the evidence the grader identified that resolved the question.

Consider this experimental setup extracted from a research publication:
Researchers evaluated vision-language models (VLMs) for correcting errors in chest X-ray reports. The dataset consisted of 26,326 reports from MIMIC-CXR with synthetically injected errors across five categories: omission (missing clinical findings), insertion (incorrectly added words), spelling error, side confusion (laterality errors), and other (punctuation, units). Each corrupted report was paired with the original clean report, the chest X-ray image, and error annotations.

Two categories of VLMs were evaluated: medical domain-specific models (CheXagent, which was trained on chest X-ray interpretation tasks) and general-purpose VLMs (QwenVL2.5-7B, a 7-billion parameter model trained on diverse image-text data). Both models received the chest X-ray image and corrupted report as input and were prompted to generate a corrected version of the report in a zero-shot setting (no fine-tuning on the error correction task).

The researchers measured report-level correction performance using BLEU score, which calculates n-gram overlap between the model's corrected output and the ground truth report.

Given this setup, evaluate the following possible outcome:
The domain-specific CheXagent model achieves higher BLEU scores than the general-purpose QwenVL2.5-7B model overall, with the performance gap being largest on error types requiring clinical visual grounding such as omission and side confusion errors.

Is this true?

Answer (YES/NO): NO